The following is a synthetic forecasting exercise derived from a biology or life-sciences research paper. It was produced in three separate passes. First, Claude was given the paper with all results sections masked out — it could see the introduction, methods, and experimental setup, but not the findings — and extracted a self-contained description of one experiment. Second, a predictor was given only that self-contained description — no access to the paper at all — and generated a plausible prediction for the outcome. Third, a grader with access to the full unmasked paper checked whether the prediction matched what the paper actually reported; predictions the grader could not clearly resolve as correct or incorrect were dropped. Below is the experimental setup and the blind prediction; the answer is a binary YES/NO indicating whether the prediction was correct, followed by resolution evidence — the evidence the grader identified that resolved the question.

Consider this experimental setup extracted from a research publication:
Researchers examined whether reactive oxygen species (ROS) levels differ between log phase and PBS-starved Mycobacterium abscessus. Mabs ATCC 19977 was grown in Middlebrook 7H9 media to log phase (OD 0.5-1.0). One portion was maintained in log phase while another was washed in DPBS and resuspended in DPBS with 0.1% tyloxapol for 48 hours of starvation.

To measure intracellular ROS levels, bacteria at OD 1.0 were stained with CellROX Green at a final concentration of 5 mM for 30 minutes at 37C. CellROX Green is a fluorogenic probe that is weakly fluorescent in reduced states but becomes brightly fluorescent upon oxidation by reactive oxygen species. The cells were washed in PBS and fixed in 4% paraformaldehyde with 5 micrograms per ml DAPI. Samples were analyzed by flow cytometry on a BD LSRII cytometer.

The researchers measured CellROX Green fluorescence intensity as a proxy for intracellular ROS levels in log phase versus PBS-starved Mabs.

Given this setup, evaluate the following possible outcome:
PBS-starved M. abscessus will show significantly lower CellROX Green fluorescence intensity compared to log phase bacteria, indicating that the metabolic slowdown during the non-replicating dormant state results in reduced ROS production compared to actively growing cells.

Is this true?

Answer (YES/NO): NO